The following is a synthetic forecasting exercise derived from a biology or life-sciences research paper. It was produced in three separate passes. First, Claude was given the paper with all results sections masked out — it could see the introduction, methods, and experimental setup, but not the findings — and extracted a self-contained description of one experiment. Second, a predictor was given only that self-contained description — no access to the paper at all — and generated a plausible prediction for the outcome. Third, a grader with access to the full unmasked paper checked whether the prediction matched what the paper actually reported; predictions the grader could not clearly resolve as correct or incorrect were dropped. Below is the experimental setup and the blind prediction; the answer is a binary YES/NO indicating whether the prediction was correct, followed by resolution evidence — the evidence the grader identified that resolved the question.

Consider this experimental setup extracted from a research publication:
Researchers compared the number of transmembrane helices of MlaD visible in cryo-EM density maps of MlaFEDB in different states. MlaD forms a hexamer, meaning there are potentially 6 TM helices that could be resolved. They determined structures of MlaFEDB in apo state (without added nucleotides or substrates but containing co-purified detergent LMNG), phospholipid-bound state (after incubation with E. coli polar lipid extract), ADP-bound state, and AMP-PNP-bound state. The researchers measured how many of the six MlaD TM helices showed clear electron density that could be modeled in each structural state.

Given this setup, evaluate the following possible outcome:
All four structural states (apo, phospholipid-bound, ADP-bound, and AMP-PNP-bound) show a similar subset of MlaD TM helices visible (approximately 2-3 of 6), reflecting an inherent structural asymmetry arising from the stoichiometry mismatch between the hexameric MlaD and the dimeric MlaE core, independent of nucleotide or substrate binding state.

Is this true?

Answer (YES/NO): NO